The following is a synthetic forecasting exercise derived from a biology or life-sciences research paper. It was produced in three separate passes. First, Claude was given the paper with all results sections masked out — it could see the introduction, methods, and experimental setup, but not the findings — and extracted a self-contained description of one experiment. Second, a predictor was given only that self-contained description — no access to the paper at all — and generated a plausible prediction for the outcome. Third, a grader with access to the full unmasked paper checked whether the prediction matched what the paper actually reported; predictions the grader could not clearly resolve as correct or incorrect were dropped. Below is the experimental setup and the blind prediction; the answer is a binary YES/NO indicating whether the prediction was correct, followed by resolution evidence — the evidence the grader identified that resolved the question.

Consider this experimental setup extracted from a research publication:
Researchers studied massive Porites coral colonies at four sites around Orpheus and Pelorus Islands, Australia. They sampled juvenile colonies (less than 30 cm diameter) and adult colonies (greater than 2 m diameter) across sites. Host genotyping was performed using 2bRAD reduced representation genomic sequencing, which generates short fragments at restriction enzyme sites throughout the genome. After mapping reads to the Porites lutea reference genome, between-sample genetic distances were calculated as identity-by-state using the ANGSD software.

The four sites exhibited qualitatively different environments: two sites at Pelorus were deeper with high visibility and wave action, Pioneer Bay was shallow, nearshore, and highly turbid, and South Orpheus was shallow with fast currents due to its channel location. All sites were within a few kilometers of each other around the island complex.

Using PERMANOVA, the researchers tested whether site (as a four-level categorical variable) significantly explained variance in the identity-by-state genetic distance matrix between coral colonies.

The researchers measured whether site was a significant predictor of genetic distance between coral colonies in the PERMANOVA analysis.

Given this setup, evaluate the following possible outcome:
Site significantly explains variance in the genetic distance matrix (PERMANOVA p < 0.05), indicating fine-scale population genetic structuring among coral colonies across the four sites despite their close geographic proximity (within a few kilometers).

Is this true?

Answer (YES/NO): YES